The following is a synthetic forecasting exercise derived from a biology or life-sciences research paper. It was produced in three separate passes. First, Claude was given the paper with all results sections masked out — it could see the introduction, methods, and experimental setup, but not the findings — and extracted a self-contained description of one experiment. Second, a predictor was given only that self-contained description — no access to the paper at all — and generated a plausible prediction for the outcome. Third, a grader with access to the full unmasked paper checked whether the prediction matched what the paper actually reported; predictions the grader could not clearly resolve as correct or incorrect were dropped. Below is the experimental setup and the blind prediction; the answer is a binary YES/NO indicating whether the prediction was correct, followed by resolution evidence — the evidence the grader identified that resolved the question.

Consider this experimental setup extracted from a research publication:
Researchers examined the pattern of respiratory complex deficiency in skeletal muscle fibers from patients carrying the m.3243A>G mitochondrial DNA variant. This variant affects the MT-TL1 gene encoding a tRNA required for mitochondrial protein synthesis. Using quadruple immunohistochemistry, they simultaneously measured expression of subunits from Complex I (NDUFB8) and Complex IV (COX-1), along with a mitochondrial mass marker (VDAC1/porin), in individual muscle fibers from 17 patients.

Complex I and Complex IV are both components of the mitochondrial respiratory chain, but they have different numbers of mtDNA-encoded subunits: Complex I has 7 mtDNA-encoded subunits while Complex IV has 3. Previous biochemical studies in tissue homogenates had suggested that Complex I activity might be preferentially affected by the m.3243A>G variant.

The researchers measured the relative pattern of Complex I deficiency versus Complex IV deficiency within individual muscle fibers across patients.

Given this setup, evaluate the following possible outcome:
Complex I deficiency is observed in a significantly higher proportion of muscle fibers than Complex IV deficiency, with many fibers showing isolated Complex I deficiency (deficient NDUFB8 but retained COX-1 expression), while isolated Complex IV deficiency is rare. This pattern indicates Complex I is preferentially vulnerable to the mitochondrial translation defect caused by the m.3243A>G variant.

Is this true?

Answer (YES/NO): NO